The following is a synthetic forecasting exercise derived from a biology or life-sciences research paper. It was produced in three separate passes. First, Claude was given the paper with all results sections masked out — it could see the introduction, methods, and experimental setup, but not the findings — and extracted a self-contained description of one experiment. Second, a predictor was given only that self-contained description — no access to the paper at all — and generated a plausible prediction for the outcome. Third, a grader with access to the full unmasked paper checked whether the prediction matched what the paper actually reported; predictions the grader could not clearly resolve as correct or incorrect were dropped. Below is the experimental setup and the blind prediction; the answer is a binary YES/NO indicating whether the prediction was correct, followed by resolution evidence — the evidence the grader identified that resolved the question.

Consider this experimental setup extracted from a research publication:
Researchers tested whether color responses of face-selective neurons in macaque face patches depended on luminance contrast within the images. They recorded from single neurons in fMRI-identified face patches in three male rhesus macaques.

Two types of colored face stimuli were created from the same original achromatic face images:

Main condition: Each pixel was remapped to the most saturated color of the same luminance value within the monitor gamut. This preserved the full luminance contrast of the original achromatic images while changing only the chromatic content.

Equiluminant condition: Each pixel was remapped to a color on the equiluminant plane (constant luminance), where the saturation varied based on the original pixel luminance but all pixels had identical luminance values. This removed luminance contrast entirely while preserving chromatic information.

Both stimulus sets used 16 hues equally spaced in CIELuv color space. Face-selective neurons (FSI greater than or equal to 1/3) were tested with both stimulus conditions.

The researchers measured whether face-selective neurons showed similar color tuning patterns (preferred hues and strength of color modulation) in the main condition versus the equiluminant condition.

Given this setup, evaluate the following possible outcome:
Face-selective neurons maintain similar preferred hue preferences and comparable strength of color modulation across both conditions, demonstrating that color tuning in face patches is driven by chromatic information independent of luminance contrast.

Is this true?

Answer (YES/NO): NO